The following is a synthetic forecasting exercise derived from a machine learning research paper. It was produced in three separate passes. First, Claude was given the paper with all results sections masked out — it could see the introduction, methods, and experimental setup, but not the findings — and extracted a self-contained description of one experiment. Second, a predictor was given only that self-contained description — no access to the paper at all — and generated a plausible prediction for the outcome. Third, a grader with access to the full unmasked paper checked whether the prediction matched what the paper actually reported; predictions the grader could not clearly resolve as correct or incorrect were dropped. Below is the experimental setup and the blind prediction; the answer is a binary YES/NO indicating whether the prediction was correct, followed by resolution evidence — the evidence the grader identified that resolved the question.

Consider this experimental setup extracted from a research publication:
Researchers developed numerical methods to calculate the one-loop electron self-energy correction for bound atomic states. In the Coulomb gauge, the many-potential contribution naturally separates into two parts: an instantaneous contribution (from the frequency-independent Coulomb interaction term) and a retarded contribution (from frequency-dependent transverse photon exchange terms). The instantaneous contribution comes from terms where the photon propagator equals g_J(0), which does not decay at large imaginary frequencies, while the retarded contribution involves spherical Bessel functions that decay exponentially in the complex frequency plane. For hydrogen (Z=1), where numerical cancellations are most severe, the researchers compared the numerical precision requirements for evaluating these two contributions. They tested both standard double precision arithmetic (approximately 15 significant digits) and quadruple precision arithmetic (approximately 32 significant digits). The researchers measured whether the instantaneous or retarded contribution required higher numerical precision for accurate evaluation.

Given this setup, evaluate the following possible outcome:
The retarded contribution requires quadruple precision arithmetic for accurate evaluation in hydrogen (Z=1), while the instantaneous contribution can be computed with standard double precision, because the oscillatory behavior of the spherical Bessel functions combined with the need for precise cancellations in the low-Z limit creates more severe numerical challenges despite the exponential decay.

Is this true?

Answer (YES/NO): NO